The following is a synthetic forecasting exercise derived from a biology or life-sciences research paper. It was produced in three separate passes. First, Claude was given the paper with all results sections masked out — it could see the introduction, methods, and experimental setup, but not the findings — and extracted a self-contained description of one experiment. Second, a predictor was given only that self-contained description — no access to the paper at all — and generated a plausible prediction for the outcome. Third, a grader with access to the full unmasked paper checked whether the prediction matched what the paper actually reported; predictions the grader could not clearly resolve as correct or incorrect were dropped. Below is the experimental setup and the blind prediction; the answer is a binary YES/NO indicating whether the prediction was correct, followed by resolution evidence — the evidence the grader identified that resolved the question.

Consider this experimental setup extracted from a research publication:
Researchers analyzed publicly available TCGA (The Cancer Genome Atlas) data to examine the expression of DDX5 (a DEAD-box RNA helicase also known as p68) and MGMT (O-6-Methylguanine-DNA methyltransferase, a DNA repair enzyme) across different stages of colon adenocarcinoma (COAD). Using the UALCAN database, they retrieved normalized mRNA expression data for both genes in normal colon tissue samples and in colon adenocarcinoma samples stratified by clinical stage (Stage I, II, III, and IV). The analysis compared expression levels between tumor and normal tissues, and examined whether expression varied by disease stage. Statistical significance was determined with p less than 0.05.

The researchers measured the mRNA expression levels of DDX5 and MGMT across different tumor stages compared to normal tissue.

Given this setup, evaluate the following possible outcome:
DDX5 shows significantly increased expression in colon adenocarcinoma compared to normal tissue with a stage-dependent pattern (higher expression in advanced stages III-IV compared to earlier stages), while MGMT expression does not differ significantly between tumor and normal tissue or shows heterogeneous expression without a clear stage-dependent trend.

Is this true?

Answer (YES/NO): NO